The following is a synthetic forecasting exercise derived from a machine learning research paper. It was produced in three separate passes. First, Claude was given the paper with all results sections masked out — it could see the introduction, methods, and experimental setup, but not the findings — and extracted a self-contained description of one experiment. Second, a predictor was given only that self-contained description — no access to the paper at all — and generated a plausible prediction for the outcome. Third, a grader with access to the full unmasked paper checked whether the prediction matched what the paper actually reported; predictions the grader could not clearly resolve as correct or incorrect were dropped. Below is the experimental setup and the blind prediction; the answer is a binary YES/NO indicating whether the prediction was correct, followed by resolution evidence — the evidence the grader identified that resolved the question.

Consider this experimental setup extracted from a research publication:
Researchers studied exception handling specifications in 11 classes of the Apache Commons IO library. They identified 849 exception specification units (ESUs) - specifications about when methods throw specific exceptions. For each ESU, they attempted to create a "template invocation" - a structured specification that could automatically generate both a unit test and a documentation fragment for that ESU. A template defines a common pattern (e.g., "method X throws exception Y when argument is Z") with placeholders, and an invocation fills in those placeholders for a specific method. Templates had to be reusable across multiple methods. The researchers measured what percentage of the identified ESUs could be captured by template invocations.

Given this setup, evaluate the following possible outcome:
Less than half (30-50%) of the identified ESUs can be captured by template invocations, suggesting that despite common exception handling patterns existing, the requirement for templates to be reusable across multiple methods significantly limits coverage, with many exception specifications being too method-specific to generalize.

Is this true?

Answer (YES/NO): NO